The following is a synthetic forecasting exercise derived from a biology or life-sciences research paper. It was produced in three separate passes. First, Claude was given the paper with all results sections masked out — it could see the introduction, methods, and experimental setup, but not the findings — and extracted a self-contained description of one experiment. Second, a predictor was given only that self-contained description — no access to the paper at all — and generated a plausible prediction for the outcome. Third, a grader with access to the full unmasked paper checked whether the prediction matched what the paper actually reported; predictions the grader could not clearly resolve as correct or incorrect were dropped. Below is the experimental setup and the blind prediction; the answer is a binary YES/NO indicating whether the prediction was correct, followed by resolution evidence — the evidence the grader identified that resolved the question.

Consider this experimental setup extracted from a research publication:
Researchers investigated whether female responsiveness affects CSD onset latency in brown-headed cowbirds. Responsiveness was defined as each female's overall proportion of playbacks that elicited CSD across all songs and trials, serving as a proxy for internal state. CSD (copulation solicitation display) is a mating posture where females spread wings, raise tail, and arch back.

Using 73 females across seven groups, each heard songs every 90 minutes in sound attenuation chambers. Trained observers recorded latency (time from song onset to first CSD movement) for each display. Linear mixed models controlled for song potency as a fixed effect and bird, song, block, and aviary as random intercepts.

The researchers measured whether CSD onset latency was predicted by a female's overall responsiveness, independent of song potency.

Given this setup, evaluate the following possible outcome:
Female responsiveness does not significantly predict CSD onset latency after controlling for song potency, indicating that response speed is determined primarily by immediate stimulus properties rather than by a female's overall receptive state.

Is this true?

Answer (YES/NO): NO